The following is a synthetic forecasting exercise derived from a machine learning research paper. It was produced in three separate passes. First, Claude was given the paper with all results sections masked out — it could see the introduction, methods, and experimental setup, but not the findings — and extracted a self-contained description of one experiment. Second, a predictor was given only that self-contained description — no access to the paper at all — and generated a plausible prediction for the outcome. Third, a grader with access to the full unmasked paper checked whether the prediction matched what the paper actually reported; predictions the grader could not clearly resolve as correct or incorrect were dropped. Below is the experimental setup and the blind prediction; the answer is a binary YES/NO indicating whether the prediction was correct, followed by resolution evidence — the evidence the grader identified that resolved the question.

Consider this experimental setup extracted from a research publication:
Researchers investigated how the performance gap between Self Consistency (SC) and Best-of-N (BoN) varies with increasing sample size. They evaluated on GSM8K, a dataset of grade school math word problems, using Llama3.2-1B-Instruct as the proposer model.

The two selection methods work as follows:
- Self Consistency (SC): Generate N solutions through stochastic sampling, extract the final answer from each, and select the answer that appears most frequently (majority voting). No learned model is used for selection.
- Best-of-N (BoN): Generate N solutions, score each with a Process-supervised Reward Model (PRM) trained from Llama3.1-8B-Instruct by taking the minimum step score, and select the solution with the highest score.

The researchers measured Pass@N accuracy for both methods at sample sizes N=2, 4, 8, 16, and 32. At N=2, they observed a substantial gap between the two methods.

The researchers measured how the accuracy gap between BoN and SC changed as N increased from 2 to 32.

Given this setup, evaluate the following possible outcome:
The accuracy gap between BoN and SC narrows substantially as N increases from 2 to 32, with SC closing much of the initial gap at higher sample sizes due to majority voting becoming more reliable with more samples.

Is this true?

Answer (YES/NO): YES